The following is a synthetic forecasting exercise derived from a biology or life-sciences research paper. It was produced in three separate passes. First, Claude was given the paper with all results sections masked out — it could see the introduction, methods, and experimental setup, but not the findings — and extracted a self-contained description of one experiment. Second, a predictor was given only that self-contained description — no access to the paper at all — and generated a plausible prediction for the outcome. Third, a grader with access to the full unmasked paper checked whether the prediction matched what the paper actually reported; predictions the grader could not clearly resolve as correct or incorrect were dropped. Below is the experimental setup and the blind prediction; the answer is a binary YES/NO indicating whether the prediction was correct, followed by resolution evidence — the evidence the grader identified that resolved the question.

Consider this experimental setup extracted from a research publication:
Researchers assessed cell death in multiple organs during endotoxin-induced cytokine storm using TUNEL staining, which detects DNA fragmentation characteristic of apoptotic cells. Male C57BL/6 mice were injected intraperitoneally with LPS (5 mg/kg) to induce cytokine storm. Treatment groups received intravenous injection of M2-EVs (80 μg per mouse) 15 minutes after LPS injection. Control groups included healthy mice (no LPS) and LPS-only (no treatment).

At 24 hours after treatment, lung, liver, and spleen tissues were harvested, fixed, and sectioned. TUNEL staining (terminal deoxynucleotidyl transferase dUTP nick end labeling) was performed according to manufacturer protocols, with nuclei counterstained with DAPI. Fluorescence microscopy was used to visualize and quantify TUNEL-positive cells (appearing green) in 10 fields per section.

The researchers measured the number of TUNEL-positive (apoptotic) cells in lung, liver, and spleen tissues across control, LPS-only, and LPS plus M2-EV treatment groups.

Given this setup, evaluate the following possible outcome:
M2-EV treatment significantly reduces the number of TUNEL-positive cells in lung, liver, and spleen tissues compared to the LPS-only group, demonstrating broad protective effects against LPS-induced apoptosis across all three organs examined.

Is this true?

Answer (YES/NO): YES